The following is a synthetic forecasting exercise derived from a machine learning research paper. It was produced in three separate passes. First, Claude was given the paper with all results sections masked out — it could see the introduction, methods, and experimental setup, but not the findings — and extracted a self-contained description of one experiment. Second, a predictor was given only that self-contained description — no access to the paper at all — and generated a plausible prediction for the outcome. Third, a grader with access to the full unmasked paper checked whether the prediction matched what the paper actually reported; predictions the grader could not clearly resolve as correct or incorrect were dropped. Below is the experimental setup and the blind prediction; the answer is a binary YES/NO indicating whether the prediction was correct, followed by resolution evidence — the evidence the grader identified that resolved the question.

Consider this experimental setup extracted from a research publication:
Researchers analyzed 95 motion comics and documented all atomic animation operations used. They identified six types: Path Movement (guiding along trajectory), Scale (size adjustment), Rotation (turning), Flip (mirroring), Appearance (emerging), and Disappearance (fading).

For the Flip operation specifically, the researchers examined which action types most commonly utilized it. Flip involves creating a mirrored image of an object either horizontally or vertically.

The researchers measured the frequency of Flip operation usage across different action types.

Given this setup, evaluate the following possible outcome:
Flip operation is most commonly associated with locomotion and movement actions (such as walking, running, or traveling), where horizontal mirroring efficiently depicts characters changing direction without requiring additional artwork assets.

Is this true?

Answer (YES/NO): NO